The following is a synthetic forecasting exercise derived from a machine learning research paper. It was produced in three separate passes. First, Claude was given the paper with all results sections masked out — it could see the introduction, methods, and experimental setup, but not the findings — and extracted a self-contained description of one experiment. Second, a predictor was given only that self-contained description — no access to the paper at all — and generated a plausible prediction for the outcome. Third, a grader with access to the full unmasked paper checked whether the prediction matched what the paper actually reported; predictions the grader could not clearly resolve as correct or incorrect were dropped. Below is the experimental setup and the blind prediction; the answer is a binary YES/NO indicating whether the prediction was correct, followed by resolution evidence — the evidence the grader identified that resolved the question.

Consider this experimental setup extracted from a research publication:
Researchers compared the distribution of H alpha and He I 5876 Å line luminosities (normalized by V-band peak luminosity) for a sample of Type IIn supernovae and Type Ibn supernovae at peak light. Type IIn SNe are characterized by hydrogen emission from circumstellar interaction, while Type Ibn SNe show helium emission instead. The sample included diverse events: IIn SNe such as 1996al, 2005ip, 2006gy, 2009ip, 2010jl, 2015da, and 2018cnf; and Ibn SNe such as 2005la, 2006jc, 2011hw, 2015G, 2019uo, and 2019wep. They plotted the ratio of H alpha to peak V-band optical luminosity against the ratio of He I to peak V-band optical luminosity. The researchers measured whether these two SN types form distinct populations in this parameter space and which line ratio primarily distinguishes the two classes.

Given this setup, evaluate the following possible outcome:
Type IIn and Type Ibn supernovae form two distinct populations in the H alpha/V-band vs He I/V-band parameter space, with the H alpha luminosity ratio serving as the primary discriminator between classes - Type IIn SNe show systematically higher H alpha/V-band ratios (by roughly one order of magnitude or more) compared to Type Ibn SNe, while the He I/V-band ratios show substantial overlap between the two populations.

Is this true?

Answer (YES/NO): YES